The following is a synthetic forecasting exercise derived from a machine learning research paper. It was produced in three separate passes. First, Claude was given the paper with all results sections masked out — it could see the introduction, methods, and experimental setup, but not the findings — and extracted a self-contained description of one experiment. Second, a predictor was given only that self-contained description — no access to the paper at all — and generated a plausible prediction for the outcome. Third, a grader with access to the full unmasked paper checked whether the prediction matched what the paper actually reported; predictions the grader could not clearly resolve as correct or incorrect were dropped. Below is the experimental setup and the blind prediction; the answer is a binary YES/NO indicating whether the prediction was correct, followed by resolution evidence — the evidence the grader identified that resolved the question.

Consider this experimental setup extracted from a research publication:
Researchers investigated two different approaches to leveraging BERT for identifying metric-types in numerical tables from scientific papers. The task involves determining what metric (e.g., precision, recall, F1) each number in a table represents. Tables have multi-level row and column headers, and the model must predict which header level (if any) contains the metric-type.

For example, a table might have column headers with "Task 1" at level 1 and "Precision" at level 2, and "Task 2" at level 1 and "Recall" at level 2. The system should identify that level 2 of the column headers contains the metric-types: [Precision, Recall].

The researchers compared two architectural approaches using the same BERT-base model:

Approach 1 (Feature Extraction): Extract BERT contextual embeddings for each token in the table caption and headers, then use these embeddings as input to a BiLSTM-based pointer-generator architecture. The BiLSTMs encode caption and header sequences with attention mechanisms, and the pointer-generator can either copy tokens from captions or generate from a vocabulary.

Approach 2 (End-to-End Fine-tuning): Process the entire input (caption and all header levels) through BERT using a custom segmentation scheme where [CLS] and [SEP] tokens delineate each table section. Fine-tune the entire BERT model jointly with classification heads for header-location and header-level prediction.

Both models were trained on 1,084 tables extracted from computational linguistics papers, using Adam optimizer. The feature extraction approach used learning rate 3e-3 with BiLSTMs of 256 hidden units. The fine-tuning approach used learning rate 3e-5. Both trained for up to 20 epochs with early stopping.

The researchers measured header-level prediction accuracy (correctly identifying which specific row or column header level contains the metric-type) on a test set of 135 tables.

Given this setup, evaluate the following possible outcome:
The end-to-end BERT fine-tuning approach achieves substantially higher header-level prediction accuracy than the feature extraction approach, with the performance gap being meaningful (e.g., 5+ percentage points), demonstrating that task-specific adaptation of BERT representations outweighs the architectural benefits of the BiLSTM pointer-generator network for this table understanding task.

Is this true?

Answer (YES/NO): YES